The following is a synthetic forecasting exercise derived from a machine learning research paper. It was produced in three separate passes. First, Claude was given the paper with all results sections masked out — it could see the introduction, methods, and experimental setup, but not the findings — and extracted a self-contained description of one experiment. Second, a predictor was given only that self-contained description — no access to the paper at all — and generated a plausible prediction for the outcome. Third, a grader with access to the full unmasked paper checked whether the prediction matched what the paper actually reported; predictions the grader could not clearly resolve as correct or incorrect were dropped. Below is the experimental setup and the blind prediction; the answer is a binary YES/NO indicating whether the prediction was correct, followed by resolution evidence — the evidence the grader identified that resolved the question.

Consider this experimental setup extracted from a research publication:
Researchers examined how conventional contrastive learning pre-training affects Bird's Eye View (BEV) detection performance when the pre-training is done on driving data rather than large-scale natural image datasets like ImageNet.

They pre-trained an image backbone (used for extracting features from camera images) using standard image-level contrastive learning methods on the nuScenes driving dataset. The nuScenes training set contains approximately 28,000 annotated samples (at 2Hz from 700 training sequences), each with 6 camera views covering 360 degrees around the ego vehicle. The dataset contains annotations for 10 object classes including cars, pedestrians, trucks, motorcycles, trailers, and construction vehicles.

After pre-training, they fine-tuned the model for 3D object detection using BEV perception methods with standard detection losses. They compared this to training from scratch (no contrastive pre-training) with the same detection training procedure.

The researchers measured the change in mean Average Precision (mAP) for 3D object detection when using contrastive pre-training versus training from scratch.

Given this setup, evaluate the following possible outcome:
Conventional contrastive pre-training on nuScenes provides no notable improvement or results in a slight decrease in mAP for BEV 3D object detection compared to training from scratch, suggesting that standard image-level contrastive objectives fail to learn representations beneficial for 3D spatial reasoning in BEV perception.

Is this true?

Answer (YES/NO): YES